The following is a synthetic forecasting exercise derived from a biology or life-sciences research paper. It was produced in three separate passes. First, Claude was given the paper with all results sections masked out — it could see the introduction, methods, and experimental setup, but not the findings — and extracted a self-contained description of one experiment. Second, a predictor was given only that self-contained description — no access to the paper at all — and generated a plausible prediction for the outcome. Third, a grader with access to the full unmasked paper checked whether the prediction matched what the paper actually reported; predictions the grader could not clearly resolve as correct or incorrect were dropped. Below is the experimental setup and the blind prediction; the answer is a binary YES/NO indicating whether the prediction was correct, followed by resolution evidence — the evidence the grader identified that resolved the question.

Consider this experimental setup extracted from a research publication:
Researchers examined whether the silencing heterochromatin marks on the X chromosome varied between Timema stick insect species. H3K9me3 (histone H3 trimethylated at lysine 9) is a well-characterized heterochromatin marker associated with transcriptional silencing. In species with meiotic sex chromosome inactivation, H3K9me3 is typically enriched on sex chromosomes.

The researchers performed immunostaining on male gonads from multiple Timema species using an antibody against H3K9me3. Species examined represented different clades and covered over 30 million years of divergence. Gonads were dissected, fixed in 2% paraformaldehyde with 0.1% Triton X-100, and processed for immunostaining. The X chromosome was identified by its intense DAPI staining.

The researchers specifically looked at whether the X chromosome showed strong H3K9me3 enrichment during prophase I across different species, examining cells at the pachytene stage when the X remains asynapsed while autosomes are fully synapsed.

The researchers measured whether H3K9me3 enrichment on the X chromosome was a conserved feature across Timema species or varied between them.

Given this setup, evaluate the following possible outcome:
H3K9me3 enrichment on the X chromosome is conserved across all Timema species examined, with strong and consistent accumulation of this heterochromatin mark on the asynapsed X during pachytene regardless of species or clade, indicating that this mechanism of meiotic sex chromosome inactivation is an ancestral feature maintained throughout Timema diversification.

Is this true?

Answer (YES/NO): YES